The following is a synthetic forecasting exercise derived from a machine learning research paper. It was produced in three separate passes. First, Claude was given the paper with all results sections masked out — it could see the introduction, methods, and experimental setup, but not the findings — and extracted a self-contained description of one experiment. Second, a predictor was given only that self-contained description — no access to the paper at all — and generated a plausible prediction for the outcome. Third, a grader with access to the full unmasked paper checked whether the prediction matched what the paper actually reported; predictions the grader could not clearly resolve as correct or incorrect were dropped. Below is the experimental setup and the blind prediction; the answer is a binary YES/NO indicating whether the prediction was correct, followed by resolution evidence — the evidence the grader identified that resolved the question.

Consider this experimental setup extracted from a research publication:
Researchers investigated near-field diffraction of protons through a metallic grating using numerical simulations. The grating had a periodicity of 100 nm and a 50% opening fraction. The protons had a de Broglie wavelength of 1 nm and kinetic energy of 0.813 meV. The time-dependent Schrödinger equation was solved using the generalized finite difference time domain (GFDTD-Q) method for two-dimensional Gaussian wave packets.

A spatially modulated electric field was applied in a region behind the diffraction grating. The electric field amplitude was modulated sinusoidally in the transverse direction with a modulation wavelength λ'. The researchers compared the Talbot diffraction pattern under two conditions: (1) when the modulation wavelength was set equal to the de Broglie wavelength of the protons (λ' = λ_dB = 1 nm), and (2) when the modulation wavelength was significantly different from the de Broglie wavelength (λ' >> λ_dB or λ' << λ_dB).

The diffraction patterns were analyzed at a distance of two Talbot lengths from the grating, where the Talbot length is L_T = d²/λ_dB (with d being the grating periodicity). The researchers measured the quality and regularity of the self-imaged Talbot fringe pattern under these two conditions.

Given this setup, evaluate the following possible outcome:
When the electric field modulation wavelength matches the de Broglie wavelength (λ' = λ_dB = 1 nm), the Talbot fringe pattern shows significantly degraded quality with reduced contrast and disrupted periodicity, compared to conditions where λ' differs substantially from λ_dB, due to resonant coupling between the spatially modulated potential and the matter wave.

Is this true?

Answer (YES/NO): YES